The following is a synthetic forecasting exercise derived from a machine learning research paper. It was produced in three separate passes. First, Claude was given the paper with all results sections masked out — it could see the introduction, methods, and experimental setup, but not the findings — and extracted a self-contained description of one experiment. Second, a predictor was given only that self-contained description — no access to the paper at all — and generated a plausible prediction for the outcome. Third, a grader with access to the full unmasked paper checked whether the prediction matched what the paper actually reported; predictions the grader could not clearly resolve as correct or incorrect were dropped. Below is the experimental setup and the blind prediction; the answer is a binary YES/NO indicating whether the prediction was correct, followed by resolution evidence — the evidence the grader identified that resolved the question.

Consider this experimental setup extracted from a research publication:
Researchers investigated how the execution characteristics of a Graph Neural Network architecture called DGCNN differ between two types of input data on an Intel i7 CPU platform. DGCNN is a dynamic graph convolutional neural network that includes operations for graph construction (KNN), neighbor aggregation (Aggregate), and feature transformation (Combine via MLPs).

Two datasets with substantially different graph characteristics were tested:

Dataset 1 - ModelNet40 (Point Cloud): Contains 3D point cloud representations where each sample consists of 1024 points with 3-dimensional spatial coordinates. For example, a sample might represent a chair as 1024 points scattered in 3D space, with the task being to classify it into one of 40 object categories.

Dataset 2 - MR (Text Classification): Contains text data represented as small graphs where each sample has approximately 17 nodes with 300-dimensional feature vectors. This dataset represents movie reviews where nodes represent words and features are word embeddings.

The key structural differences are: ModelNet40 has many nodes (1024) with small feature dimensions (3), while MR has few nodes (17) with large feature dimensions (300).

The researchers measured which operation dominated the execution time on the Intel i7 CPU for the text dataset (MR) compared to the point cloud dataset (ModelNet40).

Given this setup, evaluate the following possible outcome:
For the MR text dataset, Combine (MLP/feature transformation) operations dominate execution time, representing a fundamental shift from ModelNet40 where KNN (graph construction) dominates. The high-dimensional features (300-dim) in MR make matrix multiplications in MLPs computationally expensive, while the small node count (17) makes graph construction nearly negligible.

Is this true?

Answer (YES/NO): NO